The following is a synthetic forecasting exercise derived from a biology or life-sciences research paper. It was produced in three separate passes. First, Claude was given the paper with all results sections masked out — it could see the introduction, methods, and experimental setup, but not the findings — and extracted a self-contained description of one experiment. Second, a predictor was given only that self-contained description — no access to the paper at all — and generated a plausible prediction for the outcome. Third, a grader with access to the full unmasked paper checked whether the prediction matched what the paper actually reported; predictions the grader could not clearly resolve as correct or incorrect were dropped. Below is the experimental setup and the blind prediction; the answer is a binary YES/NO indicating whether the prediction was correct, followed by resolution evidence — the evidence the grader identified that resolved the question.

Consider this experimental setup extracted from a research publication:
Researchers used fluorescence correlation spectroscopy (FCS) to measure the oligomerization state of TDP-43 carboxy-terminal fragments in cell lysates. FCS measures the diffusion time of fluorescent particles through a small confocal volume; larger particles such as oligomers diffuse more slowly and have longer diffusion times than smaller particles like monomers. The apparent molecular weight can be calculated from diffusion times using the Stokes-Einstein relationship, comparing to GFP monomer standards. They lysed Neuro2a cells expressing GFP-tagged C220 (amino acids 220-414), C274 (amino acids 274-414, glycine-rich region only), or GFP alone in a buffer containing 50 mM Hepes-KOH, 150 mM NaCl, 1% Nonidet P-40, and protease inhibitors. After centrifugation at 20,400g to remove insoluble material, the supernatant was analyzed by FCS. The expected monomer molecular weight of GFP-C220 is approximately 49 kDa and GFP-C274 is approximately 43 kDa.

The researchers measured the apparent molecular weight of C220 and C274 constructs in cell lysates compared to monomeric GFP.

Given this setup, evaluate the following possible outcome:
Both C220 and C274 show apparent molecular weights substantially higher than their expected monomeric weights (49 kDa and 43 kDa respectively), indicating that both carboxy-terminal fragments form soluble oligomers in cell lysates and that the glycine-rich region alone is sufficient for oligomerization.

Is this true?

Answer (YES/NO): YES